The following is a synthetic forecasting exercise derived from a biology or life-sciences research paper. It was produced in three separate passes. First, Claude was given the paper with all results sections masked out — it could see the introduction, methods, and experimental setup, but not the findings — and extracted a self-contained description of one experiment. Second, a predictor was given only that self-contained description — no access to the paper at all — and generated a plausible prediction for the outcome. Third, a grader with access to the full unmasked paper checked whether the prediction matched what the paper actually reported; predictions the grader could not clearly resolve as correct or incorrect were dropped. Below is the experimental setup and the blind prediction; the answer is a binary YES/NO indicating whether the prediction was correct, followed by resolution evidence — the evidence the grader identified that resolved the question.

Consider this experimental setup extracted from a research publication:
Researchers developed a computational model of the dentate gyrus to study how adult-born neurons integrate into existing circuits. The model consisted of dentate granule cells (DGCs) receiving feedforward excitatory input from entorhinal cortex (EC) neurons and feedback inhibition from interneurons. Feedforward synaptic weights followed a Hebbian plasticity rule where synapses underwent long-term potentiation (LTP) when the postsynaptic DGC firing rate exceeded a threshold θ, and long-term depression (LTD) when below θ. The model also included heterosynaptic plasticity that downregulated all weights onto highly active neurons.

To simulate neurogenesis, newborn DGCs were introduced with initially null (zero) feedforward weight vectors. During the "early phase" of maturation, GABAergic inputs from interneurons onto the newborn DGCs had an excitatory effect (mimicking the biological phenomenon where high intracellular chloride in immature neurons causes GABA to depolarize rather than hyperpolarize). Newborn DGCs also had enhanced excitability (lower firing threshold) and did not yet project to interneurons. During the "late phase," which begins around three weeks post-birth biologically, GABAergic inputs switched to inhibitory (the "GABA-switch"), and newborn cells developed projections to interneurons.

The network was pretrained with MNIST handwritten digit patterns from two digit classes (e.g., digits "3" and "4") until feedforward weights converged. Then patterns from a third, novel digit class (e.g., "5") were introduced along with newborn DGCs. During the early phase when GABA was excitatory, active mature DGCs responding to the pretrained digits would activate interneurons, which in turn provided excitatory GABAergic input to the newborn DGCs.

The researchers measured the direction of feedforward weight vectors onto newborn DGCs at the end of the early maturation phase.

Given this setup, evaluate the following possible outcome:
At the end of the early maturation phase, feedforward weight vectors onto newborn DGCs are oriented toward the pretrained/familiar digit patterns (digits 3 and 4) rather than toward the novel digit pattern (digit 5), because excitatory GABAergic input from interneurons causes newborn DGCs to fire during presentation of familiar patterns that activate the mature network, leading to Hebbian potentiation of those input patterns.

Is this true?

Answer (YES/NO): NO